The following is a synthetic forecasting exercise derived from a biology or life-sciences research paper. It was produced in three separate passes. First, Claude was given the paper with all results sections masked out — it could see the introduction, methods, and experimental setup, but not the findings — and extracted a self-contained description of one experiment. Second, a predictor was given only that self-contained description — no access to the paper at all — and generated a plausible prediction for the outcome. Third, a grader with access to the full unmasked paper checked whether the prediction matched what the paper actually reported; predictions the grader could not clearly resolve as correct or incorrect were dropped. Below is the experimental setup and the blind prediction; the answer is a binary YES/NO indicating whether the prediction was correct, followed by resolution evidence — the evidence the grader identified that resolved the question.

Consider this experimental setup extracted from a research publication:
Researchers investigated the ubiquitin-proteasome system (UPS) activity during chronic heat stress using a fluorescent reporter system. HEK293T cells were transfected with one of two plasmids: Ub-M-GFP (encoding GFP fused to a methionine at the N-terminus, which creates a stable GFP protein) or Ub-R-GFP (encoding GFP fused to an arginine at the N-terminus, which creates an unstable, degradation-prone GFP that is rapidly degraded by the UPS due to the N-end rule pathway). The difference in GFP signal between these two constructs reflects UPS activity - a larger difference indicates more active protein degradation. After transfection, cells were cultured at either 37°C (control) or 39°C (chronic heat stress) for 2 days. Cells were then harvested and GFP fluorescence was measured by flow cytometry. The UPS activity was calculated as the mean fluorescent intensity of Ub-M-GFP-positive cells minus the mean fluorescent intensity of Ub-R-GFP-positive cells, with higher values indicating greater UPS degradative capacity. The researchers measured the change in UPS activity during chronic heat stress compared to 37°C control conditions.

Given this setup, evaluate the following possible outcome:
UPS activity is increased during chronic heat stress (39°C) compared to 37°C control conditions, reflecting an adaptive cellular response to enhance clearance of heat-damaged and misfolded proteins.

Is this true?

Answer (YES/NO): NO